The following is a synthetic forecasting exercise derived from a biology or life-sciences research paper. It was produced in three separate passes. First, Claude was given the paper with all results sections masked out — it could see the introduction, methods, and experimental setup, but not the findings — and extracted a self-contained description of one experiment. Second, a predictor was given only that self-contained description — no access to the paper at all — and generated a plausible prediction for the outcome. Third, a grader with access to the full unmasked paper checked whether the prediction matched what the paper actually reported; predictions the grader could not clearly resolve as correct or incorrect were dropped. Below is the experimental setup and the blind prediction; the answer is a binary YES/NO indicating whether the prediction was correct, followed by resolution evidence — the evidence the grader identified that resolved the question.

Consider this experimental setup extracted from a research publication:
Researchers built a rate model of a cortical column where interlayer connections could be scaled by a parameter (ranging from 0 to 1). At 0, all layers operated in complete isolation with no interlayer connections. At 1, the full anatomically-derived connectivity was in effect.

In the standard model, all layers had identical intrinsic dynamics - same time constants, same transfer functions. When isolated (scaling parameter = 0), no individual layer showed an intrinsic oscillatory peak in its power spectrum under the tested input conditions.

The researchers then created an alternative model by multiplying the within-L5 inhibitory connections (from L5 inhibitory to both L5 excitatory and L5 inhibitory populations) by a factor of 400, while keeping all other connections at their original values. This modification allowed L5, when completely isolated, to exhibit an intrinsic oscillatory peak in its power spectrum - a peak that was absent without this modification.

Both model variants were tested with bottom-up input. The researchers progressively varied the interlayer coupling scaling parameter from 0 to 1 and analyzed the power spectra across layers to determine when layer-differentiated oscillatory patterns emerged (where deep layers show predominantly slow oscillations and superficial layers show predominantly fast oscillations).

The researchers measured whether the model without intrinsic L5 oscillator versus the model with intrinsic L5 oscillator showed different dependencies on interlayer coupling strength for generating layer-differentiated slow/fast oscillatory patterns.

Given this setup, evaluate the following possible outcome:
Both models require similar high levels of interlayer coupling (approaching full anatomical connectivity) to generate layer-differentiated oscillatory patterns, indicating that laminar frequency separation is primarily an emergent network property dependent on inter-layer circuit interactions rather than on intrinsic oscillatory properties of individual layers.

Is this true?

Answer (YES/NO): NO